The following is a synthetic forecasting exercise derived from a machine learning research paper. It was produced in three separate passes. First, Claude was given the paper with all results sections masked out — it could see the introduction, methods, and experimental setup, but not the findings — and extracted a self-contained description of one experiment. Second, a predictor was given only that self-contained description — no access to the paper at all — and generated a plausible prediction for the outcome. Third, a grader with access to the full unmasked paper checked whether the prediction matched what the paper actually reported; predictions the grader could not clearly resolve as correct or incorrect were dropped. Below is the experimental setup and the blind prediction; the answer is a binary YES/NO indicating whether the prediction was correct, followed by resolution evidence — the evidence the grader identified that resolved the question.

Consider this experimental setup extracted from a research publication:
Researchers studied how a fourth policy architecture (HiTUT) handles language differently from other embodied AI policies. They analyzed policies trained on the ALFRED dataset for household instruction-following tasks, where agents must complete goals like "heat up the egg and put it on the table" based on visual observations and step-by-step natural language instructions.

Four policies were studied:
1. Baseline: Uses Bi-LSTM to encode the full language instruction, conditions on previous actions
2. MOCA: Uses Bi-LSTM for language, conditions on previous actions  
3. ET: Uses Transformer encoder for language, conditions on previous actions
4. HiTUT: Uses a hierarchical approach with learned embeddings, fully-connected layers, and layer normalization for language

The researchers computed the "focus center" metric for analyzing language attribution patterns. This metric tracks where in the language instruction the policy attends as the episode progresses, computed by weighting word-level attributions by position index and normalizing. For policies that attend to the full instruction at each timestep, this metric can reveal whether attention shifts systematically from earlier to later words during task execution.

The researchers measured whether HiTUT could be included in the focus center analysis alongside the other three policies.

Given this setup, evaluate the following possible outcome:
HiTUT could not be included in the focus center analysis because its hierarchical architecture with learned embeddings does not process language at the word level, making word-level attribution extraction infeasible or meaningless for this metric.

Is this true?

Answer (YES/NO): NO